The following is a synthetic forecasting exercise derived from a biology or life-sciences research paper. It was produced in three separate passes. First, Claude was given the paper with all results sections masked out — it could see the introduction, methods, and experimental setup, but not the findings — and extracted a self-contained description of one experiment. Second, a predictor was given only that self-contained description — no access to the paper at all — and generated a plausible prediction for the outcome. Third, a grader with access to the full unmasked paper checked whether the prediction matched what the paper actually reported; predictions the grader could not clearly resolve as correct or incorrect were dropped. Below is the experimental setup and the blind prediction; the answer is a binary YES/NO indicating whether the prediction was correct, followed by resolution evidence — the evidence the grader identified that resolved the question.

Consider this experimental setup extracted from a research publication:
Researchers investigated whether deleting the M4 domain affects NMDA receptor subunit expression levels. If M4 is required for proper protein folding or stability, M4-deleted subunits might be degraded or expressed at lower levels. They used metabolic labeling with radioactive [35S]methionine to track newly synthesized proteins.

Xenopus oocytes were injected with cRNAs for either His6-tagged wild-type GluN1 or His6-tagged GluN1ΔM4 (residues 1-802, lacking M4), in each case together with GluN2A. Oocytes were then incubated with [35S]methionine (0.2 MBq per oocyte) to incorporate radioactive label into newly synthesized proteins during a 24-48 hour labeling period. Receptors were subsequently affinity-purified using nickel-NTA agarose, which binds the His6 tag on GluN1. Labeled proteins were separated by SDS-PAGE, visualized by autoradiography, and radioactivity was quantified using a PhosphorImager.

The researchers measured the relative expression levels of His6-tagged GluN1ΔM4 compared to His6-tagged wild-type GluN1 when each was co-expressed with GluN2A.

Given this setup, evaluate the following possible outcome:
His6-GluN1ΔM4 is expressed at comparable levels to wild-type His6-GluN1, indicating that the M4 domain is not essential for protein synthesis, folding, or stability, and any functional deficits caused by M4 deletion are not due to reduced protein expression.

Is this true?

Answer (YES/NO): YES